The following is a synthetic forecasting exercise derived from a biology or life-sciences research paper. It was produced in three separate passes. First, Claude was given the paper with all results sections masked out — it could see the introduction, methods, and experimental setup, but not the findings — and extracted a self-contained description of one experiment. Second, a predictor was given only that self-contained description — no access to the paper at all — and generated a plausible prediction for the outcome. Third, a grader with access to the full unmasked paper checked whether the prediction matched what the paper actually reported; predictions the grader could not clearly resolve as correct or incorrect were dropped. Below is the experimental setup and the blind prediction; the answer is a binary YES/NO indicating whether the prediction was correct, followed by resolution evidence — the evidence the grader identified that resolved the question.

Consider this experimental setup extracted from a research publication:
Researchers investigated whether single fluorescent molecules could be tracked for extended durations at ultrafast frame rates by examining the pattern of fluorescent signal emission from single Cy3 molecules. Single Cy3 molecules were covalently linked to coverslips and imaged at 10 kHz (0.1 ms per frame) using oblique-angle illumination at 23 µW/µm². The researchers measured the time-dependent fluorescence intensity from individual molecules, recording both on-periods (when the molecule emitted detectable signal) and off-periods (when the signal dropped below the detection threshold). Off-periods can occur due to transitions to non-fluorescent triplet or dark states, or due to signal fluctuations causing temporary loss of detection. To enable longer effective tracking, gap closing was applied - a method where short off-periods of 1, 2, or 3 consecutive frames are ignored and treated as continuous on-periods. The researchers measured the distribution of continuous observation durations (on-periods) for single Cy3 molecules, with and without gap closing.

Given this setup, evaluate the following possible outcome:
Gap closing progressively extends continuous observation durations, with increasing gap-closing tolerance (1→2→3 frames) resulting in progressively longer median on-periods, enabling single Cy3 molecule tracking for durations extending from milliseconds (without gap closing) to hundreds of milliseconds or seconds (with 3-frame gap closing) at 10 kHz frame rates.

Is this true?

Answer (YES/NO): NO